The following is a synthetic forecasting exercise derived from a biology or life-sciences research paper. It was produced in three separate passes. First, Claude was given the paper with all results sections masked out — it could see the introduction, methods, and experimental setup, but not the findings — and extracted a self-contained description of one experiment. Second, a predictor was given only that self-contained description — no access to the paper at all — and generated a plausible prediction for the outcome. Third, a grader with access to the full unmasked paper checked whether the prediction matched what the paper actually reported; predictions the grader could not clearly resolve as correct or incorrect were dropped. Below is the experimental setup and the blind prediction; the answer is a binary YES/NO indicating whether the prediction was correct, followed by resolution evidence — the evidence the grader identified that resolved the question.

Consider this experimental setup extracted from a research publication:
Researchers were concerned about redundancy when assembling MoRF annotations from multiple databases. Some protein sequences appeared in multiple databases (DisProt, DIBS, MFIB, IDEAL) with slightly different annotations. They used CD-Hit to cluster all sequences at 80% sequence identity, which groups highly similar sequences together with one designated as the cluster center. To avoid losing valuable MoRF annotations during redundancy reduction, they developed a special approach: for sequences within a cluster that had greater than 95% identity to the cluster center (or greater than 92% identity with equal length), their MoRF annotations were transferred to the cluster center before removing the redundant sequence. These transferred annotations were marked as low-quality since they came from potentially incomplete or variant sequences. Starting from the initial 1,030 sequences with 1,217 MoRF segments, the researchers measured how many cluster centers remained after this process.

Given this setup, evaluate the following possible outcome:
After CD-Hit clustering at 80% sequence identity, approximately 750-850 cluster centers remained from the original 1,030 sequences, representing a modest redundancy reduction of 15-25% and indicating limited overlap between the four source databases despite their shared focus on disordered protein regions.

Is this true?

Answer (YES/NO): NO